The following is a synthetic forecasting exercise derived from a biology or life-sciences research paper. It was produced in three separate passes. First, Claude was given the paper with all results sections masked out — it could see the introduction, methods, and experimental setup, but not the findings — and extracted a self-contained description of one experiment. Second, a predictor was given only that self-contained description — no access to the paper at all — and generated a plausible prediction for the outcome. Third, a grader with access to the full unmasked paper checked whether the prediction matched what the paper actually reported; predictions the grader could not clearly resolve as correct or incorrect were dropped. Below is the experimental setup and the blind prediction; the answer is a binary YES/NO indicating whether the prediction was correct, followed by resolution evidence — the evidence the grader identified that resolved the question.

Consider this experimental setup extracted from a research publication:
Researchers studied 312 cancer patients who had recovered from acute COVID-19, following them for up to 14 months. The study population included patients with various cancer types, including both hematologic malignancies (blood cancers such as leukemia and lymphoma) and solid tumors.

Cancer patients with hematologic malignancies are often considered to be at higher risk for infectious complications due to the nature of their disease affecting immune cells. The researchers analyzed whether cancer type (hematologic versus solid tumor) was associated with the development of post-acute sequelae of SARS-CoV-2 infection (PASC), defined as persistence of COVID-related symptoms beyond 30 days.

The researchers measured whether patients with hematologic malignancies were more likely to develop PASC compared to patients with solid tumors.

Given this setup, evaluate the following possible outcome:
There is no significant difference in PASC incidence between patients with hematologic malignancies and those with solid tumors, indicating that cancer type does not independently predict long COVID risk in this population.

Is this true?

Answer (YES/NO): YES